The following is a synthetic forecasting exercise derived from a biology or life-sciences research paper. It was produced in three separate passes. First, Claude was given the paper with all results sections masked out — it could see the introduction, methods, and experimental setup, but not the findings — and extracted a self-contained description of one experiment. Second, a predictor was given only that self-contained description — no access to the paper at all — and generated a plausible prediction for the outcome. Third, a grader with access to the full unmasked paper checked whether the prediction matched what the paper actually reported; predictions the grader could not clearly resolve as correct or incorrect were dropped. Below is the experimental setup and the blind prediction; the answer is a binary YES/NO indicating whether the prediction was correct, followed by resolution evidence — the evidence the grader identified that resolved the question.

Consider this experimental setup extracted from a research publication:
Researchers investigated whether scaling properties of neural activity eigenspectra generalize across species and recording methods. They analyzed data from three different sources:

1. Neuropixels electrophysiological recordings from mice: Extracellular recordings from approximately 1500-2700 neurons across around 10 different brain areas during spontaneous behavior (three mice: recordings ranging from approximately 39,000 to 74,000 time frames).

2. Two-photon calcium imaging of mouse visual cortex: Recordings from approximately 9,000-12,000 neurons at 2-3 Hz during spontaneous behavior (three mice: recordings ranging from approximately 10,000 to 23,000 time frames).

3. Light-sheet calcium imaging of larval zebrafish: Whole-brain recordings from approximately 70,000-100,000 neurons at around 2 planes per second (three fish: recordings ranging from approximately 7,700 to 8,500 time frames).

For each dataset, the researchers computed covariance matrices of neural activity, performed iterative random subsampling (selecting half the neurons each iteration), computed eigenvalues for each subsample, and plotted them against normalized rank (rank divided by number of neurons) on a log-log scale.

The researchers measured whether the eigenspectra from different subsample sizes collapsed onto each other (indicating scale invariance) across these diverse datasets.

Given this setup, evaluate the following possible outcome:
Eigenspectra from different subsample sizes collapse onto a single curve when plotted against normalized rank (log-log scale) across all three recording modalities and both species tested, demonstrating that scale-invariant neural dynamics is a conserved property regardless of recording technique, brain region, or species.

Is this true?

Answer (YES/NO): YES